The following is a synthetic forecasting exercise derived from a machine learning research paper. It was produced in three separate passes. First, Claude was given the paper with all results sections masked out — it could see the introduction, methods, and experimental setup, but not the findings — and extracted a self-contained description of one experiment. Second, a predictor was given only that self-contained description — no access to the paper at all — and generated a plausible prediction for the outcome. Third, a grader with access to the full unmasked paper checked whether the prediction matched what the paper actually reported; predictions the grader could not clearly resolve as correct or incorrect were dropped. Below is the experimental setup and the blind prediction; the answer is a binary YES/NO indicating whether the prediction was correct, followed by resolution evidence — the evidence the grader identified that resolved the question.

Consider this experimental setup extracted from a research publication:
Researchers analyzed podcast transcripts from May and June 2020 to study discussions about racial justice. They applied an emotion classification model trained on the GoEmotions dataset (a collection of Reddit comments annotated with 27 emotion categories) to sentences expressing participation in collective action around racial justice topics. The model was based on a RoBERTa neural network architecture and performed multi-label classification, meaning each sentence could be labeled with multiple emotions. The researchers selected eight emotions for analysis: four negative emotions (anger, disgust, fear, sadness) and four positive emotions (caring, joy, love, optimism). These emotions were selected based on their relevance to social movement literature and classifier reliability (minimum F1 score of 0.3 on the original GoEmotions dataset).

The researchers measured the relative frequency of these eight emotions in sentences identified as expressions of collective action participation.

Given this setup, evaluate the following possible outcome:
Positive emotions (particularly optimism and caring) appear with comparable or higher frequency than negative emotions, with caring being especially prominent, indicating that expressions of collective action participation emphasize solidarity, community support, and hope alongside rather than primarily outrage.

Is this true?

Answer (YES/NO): NO